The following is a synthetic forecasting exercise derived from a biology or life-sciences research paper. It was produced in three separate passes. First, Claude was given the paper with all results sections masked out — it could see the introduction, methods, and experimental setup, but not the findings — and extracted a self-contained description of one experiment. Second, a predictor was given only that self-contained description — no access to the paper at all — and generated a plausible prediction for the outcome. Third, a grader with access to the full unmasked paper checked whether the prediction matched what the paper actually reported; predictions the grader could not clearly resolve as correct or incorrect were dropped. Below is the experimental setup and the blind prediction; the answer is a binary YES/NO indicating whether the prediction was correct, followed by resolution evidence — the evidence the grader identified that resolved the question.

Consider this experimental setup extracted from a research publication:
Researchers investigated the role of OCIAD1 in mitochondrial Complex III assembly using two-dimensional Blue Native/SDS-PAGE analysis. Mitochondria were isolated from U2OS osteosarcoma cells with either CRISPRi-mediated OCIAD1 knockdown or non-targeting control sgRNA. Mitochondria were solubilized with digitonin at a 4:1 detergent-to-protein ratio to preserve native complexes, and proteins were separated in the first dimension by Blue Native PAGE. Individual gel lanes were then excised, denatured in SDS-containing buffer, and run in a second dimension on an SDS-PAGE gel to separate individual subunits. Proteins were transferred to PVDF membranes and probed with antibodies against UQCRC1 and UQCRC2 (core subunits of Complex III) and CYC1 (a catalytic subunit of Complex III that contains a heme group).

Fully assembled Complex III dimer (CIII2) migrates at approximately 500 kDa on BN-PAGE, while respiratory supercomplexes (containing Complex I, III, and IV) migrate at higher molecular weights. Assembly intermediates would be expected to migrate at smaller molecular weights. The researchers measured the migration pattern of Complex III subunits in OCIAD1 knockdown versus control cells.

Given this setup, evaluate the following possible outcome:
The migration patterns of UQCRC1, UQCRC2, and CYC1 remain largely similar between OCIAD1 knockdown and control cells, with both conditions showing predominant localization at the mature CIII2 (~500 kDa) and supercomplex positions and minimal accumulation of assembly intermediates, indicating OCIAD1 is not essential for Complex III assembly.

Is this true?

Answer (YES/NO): NO